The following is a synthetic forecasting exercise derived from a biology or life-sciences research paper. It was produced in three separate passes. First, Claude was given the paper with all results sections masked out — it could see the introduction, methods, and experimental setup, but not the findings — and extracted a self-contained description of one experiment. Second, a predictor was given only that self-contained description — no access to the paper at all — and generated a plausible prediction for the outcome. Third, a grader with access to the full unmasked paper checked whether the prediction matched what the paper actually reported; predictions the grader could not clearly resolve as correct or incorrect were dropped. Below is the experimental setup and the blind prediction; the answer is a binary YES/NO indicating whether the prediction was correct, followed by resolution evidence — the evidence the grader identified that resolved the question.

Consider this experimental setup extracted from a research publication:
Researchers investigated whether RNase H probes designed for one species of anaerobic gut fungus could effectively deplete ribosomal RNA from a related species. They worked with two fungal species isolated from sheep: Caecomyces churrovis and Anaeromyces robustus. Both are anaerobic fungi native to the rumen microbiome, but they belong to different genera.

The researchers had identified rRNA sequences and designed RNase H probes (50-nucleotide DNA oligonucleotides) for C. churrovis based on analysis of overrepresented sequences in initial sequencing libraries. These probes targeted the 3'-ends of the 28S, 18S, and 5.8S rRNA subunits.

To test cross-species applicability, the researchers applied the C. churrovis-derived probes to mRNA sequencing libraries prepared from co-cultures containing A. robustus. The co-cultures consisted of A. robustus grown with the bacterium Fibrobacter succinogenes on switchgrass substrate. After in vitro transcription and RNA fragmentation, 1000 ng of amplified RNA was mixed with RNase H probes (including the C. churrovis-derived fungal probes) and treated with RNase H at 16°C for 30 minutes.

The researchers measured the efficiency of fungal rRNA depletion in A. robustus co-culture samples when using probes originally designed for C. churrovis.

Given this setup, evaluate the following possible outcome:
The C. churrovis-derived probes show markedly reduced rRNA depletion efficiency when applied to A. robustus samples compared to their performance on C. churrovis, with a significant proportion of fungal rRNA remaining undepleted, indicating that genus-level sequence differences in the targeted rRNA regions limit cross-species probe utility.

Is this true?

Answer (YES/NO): NO